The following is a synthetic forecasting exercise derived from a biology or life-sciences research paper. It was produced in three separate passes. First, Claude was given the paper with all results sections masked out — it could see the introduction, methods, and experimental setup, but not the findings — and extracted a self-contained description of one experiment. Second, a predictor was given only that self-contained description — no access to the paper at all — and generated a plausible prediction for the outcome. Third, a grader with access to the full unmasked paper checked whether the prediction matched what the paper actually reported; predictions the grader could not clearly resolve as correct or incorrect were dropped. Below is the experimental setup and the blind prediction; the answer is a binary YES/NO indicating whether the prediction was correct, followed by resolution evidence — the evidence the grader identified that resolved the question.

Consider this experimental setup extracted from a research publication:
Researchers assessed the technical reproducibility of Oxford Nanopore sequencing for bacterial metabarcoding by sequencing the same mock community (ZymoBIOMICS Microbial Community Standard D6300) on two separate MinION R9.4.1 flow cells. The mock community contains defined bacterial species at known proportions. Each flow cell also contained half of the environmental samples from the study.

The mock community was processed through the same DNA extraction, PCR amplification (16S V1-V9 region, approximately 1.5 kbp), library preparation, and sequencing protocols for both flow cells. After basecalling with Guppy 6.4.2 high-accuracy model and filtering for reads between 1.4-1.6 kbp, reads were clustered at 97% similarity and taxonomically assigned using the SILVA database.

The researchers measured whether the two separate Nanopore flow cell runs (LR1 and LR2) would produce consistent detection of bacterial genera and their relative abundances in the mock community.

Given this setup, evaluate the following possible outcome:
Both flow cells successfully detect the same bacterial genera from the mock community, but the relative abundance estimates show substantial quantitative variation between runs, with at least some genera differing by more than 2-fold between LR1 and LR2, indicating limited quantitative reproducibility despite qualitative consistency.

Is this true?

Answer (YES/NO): NO